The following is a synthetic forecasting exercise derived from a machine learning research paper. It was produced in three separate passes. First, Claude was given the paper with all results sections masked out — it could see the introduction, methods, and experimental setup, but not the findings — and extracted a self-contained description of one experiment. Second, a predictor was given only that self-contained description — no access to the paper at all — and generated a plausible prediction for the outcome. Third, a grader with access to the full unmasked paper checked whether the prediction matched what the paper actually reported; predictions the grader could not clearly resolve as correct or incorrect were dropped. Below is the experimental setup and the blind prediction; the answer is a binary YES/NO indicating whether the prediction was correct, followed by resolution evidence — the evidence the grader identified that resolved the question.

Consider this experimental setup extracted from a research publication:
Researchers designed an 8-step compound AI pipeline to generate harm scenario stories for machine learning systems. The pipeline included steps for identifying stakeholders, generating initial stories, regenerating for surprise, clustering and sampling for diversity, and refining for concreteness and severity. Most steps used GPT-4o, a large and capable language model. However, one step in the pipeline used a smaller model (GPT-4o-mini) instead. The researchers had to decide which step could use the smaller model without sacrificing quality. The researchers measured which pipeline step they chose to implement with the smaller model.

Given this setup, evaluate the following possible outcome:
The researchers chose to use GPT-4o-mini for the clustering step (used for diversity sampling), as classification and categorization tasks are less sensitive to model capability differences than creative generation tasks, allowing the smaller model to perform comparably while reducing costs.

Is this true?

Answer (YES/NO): NO